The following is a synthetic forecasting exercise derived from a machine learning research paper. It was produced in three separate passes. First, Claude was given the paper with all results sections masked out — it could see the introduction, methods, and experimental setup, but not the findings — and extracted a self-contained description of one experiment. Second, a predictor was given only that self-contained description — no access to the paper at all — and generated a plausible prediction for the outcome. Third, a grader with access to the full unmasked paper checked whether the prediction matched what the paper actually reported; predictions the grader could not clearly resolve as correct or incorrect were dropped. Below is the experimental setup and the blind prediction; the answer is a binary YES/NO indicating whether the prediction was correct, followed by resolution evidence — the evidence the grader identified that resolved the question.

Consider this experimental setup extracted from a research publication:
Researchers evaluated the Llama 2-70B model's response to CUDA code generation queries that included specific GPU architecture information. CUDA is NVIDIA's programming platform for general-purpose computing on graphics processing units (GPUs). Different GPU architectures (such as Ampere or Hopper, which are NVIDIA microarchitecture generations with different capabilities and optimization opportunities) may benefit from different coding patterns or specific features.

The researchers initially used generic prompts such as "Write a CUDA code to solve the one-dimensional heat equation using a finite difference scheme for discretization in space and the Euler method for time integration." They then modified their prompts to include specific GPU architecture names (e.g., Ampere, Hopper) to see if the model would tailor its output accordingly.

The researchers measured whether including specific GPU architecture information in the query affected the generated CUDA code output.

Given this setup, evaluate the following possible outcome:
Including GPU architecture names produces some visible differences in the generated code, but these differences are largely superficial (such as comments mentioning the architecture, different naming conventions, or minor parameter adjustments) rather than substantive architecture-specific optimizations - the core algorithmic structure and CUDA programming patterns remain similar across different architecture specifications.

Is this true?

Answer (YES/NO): NO